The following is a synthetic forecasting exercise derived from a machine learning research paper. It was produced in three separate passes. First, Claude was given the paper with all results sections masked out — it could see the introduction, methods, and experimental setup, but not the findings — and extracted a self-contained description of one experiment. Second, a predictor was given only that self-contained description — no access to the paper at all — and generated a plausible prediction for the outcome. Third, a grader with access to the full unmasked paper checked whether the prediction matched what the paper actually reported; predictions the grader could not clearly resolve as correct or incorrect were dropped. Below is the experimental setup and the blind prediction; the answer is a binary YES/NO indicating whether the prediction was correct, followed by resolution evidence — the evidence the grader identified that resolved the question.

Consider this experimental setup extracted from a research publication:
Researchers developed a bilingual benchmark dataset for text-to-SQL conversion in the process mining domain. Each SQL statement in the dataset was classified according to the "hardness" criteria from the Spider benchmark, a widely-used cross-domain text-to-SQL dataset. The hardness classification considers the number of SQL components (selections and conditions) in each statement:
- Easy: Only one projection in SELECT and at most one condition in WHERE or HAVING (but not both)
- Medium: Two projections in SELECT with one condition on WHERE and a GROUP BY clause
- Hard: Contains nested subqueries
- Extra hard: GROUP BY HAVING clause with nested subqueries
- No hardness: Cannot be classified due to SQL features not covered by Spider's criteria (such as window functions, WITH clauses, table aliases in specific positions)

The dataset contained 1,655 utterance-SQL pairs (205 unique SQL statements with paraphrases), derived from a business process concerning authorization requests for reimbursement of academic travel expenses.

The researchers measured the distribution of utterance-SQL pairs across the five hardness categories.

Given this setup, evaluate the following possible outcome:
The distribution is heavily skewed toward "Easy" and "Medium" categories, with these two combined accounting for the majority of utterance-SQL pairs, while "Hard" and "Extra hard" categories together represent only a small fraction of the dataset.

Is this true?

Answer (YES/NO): NO